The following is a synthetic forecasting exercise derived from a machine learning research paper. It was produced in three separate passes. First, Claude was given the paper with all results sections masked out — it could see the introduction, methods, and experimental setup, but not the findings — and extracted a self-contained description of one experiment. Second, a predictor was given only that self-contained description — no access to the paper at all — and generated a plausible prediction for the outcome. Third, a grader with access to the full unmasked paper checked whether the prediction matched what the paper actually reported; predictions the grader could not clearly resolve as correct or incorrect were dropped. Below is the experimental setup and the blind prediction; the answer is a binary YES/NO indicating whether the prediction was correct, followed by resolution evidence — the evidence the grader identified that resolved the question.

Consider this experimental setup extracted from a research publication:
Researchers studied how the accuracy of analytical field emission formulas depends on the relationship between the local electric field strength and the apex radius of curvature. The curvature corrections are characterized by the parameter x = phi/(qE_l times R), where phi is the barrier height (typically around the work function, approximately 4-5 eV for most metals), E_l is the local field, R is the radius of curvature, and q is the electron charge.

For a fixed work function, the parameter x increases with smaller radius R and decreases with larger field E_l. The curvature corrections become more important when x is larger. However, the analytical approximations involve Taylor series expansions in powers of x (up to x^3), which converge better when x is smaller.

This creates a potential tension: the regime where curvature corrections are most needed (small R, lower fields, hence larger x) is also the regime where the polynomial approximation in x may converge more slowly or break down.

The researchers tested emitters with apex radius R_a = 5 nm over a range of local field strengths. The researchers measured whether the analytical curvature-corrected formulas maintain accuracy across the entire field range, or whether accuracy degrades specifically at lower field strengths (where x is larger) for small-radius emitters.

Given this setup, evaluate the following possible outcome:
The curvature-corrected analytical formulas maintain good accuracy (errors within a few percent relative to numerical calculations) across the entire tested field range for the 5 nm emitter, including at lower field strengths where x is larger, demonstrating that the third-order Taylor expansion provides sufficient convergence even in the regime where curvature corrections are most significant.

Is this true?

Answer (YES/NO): YES